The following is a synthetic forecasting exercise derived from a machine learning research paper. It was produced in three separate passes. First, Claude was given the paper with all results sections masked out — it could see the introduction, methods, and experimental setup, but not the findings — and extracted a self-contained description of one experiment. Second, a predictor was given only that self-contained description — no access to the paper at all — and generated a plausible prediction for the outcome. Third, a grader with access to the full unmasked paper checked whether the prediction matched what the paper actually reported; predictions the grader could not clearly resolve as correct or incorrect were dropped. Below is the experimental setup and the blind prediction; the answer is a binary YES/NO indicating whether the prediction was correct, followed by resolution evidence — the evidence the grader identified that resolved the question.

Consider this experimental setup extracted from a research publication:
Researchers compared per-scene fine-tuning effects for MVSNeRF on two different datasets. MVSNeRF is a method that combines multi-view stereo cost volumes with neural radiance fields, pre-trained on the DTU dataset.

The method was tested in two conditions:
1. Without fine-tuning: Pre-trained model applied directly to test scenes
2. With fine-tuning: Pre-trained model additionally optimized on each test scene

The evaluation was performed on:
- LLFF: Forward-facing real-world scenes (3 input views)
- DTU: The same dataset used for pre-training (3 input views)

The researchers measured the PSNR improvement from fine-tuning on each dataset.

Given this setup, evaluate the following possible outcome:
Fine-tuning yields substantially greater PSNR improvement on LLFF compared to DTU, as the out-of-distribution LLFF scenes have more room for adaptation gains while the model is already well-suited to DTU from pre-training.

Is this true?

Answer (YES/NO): YES